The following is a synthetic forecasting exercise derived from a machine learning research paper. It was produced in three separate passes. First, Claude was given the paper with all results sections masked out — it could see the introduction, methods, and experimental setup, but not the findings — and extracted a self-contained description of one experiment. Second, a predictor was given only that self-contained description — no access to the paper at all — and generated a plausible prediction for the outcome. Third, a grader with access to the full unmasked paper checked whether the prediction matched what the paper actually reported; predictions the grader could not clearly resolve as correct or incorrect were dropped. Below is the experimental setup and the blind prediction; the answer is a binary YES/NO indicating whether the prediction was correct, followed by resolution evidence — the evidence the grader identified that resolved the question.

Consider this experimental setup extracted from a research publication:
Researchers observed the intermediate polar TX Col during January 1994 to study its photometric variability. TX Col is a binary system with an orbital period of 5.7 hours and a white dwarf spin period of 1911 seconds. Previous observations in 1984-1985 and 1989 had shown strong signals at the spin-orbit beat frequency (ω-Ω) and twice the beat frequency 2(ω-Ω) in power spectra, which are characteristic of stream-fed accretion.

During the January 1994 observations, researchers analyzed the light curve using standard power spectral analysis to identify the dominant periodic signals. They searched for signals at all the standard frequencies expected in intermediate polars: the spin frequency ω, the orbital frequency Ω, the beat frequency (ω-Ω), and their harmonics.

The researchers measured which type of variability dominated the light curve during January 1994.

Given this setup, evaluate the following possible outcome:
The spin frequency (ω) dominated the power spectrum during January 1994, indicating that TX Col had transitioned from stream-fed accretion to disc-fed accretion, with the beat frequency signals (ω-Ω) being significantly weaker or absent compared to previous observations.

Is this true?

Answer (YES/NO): NO